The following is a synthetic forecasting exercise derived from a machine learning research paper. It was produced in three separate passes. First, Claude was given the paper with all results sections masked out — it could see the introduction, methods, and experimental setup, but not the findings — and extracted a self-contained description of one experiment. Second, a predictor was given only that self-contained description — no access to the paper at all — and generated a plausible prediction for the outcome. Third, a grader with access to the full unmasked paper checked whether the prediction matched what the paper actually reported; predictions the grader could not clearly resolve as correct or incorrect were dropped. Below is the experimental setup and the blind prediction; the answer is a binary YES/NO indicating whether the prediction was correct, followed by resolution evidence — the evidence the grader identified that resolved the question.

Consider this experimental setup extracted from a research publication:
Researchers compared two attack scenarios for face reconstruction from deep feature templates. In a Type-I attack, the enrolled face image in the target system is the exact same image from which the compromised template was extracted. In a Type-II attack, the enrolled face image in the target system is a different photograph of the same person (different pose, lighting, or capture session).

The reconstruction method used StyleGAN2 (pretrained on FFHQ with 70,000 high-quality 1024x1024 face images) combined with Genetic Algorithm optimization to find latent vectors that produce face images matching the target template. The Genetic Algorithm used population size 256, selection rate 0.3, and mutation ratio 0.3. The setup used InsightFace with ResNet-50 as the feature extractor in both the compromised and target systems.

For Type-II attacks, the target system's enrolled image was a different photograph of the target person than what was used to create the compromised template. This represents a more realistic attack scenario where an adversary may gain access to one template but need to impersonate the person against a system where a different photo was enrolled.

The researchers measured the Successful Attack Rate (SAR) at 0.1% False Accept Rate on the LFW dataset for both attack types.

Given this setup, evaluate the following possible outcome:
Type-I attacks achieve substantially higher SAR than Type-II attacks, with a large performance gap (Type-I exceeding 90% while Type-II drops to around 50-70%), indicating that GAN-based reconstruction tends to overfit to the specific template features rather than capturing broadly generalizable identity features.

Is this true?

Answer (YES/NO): NO